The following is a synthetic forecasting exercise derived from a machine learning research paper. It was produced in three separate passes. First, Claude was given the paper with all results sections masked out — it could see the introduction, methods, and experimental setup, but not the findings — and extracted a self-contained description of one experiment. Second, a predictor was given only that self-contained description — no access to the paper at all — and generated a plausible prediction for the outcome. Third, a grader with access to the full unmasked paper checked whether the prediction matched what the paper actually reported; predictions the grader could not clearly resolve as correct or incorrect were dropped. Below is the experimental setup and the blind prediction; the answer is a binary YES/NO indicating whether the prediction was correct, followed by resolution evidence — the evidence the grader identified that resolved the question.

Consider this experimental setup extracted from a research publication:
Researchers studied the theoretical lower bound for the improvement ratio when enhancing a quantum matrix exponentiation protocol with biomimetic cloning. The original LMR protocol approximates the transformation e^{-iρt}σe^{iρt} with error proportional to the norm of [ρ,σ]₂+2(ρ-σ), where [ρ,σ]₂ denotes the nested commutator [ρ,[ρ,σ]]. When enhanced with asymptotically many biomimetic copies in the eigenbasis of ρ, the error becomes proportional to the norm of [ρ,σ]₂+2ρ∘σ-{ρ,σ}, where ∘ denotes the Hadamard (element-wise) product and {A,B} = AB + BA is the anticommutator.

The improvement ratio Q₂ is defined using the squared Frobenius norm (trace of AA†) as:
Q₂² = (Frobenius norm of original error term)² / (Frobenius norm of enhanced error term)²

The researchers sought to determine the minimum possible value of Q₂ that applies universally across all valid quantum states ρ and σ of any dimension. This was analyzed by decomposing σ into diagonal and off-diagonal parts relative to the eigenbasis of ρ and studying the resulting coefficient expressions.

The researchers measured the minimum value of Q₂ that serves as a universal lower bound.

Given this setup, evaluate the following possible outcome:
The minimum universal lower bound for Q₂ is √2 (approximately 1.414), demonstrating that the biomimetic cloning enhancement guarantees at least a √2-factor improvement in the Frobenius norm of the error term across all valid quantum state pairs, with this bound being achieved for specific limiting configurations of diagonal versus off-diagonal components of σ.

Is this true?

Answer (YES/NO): NO